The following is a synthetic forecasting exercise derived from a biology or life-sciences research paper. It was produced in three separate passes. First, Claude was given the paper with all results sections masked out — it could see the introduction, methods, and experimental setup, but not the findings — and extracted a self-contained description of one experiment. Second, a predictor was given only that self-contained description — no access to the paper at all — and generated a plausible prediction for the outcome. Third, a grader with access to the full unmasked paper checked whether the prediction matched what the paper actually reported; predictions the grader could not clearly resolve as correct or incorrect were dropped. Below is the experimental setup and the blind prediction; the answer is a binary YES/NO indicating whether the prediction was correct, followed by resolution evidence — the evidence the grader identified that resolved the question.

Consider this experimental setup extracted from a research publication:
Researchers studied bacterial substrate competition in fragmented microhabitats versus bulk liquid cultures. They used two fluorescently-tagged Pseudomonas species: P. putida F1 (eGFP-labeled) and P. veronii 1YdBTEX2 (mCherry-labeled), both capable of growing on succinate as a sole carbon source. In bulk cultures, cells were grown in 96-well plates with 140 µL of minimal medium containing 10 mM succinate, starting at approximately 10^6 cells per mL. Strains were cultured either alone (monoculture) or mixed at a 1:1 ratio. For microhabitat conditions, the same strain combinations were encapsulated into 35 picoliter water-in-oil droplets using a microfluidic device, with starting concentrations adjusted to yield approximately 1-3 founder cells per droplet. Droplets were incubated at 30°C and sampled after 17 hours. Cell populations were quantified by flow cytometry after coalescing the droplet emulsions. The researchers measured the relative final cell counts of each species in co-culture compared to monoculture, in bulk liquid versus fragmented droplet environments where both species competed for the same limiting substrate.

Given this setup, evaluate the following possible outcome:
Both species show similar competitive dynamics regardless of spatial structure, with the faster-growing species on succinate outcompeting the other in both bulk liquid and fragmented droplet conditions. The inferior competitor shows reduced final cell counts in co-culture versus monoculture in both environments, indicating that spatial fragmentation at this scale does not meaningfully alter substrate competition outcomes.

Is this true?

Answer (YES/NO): NO